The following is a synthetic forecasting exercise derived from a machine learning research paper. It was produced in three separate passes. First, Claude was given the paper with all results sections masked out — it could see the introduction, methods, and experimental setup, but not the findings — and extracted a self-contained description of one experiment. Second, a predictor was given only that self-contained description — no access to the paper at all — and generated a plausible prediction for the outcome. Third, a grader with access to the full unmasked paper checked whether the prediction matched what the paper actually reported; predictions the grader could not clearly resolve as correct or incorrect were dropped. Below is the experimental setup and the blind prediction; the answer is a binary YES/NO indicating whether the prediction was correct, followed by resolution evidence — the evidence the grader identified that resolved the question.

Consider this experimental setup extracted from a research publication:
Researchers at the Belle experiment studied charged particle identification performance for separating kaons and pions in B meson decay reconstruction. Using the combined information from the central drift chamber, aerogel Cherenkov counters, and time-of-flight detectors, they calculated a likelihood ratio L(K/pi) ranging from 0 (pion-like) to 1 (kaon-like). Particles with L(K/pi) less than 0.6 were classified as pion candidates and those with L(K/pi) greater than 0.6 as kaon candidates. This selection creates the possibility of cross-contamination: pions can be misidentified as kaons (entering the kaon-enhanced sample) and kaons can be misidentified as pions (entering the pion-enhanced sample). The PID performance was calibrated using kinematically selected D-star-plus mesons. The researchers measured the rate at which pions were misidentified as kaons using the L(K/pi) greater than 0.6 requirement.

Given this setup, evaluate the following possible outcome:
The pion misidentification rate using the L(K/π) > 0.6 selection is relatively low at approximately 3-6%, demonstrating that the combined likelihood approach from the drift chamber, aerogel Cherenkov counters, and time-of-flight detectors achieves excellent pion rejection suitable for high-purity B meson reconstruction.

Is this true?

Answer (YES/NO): NO